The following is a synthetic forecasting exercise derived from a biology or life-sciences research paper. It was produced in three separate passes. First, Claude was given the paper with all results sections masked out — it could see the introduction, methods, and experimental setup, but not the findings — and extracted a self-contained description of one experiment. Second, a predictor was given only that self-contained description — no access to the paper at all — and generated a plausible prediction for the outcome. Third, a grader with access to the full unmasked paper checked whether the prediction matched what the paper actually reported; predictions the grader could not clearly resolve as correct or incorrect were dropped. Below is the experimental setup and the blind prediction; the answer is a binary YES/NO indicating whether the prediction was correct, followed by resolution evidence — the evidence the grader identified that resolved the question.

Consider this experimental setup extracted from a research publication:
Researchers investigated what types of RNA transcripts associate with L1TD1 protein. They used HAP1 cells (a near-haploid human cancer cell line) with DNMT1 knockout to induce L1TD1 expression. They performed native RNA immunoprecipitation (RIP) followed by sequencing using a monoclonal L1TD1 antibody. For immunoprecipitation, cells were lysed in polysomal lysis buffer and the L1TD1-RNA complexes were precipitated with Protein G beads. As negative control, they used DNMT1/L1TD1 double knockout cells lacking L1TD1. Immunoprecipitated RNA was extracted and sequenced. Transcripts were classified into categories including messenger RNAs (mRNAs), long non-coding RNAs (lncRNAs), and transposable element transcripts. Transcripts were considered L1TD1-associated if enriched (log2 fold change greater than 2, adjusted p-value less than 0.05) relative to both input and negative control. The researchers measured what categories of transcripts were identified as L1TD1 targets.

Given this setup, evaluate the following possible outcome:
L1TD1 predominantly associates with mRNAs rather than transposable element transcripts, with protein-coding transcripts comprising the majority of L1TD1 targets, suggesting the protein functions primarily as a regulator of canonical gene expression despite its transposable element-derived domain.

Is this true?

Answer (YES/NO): NO